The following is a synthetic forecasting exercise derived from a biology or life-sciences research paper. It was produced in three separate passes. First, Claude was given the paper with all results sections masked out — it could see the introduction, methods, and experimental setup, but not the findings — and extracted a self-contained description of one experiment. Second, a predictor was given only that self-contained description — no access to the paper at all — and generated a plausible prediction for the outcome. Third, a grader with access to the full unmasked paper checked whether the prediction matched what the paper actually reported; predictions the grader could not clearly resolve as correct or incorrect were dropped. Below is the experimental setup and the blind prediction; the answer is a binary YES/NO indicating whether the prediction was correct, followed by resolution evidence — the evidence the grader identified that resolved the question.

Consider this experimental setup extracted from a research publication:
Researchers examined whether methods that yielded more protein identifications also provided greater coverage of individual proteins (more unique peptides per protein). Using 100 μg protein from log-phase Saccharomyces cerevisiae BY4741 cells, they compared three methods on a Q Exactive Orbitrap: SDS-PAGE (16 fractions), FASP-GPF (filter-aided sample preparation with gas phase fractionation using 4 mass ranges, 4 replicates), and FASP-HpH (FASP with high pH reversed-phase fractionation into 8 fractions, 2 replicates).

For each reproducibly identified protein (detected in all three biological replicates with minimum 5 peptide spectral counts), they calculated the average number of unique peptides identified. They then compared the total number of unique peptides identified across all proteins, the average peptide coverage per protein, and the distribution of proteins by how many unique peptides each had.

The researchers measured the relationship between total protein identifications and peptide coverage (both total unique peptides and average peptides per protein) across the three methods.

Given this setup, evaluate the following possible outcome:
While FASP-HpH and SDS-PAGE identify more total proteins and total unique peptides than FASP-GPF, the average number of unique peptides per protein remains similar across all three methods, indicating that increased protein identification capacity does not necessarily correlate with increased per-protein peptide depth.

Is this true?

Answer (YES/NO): NO